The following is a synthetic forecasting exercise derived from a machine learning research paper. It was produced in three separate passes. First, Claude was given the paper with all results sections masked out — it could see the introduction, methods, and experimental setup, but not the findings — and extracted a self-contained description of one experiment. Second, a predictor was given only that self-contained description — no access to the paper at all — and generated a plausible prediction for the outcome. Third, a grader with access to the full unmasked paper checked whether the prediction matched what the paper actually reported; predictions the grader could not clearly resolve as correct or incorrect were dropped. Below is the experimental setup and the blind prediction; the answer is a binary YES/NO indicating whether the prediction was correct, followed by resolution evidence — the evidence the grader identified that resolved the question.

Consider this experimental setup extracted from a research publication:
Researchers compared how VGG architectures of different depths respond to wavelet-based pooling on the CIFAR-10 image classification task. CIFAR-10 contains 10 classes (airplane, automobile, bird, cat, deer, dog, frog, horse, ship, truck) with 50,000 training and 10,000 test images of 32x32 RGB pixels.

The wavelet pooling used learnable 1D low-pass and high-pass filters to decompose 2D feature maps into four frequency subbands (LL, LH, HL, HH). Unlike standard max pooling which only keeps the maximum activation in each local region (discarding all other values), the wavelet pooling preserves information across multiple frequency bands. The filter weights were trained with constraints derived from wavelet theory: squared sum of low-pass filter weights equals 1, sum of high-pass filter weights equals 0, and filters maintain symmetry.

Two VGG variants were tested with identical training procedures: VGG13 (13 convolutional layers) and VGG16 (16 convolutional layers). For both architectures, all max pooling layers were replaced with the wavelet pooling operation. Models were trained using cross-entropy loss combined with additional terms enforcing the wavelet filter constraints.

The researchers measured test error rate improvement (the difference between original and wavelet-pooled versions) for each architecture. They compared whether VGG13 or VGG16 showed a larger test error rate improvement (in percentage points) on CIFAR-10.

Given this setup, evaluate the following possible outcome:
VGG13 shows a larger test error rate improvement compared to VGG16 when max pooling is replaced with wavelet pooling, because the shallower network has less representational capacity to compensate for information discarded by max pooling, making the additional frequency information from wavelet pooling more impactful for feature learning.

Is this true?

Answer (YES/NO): NO